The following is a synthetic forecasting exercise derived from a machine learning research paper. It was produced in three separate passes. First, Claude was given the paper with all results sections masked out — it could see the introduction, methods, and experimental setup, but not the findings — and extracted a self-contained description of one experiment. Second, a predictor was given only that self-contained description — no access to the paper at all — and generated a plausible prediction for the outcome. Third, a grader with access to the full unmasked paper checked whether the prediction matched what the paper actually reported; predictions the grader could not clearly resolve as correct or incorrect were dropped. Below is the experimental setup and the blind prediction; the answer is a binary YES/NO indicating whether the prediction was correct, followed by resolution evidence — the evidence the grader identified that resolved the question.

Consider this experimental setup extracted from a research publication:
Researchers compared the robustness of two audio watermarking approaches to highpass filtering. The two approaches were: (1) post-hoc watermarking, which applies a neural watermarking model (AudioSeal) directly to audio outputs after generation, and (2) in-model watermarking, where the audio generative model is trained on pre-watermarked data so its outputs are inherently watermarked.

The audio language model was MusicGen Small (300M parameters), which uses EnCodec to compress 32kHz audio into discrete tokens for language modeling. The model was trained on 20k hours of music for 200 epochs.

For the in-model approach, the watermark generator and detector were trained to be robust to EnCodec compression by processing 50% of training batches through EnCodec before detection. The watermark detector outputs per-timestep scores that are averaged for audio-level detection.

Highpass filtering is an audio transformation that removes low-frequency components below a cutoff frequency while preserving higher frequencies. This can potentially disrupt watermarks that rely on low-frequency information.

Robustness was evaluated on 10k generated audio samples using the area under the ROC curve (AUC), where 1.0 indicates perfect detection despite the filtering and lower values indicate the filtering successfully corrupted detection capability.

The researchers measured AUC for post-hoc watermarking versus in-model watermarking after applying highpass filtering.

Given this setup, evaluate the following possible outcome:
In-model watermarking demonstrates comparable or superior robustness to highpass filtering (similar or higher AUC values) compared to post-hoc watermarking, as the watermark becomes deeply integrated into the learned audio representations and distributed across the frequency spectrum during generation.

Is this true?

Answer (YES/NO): YES